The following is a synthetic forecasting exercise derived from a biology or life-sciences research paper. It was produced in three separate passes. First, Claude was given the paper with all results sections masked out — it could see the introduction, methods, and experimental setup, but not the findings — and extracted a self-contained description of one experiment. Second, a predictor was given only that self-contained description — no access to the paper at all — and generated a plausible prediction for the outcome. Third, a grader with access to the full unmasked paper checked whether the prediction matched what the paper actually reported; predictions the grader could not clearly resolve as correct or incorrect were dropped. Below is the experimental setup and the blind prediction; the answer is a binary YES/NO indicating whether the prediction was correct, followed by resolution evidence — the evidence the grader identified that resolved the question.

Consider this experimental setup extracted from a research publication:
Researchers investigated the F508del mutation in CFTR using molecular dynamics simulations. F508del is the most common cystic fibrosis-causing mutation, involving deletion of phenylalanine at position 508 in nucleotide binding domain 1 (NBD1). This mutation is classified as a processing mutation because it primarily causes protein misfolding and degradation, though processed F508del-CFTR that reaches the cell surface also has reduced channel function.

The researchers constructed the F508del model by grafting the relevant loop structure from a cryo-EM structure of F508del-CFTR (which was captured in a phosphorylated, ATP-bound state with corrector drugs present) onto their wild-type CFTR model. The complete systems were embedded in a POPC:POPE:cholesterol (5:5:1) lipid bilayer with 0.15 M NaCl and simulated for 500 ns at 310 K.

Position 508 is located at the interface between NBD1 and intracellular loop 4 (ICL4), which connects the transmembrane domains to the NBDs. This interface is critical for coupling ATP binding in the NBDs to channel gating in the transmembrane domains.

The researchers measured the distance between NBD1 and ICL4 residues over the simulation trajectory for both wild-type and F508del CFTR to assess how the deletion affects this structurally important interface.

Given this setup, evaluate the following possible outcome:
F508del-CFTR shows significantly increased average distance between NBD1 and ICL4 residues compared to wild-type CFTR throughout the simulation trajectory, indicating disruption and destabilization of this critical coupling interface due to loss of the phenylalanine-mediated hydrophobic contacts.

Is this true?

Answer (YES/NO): NO